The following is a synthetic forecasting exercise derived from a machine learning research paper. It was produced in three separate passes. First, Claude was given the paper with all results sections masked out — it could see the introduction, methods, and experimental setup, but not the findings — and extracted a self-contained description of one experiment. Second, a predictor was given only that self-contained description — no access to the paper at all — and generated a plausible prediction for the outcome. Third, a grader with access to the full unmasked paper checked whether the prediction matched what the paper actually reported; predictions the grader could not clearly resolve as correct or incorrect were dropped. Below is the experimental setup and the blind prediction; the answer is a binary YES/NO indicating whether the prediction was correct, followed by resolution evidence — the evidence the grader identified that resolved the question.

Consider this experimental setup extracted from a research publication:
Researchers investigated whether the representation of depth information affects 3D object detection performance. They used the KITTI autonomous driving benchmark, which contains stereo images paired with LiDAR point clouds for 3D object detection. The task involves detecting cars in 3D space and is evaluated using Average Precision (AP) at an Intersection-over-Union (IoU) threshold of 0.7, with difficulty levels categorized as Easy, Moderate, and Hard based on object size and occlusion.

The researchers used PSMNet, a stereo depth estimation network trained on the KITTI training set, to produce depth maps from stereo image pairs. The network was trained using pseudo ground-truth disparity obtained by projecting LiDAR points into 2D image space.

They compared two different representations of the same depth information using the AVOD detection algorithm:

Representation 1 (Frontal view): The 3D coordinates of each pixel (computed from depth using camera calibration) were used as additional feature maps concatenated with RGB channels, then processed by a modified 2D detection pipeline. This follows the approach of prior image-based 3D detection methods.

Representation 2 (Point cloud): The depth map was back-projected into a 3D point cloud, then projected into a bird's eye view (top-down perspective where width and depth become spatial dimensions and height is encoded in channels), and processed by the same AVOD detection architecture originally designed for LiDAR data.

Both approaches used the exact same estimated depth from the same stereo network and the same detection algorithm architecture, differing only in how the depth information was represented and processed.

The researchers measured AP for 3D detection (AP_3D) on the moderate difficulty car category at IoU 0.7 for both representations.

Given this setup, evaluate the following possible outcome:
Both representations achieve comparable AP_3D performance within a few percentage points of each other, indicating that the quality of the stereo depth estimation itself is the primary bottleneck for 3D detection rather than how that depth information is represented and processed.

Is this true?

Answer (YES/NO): NO